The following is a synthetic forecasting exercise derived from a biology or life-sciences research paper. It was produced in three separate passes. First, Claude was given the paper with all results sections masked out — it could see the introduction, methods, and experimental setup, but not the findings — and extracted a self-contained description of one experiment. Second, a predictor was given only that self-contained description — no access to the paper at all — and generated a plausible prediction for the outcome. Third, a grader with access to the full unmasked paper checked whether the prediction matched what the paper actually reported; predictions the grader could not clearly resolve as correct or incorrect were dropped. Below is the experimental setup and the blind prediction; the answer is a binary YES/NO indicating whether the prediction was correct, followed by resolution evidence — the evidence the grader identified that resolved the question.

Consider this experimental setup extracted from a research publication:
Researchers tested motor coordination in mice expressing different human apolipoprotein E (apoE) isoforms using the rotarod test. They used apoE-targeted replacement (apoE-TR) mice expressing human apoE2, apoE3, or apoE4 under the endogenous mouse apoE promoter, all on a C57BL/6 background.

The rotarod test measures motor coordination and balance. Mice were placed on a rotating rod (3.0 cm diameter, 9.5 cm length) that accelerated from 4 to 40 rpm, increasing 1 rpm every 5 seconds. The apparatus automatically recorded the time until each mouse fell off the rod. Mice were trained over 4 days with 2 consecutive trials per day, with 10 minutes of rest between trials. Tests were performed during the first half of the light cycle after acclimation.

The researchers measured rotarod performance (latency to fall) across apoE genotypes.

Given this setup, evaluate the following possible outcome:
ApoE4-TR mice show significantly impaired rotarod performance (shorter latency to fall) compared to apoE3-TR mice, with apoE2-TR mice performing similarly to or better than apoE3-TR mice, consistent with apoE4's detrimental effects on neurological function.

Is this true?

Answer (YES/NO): NO